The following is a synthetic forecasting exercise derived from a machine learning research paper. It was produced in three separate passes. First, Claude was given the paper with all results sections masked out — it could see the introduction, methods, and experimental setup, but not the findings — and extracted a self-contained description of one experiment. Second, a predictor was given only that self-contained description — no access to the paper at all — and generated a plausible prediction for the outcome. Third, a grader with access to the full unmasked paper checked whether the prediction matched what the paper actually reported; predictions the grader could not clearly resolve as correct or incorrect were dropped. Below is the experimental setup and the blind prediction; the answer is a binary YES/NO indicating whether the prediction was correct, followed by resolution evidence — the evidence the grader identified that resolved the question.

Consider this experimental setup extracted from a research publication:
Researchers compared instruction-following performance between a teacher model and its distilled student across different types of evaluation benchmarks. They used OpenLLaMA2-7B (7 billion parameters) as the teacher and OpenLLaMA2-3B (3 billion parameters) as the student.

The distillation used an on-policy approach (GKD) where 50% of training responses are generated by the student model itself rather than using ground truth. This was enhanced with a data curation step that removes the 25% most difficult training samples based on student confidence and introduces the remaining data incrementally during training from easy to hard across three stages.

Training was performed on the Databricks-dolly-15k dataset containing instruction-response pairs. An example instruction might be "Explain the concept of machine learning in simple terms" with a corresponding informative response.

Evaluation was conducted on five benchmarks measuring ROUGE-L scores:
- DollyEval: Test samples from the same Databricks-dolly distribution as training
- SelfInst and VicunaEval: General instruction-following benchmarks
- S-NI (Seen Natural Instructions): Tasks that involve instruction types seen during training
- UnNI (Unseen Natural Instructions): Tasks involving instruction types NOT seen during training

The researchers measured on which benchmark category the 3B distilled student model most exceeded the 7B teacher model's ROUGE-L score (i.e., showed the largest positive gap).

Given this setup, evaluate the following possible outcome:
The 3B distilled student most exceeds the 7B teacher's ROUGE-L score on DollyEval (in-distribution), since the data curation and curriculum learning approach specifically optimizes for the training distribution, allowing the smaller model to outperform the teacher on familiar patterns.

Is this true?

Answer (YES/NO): NO